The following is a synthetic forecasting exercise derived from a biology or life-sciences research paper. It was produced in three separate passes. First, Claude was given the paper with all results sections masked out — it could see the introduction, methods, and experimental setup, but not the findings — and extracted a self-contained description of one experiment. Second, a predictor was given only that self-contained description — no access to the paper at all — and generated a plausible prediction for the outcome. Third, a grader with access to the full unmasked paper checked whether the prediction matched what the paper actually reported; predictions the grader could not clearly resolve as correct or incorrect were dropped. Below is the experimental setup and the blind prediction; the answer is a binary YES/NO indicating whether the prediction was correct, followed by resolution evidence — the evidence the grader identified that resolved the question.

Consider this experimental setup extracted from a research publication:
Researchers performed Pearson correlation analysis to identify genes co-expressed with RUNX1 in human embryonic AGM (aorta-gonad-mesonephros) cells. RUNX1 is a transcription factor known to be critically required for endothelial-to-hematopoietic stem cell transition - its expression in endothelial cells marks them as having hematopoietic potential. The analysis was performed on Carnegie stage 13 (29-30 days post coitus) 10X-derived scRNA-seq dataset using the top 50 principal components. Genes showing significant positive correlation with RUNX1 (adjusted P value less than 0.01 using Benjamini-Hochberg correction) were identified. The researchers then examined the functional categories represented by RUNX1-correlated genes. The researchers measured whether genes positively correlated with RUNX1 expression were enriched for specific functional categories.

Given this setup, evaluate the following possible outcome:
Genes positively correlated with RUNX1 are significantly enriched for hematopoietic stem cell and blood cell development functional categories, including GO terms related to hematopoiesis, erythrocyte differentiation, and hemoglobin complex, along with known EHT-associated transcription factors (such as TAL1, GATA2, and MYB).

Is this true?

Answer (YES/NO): NO